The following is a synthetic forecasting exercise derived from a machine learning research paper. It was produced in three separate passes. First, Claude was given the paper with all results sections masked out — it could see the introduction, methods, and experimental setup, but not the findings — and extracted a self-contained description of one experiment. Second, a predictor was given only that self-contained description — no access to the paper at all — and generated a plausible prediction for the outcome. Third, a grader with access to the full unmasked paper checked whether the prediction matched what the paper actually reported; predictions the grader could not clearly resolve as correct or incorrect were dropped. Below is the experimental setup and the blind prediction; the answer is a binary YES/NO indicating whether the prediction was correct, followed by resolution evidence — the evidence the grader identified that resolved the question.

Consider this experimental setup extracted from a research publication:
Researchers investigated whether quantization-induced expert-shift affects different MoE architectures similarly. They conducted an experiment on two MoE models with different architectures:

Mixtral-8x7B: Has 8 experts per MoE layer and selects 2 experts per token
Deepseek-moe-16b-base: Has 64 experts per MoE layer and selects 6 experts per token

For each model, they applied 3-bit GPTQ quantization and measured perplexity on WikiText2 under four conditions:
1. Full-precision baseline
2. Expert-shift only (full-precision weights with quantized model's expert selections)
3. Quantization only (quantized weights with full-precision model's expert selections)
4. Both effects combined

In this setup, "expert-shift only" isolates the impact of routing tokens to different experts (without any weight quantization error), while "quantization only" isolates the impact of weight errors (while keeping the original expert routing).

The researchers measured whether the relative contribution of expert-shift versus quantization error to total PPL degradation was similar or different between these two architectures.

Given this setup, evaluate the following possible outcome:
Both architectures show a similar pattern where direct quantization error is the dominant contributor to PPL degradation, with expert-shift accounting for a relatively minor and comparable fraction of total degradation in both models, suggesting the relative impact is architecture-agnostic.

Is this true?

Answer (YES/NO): NO